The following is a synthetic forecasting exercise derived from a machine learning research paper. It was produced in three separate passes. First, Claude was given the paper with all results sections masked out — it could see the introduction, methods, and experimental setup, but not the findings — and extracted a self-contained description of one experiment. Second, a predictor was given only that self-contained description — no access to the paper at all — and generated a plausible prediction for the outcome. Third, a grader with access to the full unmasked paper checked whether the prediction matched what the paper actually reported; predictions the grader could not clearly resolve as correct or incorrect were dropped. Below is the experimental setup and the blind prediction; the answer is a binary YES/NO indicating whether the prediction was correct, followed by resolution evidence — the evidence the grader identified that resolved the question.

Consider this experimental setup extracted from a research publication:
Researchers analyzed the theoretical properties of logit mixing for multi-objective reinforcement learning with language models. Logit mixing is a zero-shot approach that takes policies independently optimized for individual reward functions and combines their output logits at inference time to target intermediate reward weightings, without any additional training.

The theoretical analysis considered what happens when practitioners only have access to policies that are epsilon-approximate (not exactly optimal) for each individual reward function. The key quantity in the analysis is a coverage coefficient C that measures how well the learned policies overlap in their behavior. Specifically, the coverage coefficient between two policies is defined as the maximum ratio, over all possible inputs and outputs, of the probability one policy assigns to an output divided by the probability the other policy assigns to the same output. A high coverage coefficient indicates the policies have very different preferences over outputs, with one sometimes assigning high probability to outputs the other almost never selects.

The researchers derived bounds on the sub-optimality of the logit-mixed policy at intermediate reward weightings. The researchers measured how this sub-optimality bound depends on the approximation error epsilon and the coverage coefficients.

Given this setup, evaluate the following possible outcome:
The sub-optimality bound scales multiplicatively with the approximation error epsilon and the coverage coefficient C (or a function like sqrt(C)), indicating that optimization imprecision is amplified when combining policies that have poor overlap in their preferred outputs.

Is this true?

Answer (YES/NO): YES